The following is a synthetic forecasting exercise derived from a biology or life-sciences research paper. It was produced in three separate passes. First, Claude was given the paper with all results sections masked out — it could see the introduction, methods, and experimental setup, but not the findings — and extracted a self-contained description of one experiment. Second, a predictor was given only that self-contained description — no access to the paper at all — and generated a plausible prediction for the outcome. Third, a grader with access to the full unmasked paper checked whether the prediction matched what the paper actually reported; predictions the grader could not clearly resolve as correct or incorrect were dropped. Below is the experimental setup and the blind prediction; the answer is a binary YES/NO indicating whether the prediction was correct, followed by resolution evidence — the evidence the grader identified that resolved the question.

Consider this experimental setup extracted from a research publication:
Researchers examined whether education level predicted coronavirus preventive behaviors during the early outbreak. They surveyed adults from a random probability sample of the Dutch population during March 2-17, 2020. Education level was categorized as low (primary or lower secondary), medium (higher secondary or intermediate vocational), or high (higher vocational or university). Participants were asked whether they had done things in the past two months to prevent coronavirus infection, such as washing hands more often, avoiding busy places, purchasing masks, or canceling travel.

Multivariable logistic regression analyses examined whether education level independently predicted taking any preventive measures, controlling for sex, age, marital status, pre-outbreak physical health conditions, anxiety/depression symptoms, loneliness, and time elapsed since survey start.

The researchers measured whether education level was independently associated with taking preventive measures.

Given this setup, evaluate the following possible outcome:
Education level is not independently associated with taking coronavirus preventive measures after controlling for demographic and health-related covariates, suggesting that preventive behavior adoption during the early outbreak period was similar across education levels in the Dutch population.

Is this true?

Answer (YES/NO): NO